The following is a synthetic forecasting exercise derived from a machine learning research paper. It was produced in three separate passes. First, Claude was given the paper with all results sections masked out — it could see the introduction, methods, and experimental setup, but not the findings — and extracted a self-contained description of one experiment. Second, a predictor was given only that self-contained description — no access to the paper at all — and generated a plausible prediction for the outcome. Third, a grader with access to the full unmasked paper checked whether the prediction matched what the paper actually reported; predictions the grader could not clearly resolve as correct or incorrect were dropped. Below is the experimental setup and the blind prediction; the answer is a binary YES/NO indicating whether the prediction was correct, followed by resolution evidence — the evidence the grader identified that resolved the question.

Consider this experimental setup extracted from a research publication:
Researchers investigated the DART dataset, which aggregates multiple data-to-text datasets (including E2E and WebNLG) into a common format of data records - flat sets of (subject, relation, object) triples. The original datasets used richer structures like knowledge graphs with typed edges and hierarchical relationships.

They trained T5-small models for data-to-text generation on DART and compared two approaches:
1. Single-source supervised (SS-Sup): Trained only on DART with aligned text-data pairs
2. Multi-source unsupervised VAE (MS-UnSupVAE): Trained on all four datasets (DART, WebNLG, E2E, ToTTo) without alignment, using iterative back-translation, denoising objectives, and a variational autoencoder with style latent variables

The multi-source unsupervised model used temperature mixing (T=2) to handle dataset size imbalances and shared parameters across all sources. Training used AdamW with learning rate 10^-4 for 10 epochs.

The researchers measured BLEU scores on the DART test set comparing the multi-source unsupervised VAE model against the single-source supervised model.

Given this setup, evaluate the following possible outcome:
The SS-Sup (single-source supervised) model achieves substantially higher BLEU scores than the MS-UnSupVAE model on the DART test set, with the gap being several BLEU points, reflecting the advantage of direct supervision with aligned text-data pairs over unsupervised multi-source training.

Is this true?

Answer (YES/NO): NO